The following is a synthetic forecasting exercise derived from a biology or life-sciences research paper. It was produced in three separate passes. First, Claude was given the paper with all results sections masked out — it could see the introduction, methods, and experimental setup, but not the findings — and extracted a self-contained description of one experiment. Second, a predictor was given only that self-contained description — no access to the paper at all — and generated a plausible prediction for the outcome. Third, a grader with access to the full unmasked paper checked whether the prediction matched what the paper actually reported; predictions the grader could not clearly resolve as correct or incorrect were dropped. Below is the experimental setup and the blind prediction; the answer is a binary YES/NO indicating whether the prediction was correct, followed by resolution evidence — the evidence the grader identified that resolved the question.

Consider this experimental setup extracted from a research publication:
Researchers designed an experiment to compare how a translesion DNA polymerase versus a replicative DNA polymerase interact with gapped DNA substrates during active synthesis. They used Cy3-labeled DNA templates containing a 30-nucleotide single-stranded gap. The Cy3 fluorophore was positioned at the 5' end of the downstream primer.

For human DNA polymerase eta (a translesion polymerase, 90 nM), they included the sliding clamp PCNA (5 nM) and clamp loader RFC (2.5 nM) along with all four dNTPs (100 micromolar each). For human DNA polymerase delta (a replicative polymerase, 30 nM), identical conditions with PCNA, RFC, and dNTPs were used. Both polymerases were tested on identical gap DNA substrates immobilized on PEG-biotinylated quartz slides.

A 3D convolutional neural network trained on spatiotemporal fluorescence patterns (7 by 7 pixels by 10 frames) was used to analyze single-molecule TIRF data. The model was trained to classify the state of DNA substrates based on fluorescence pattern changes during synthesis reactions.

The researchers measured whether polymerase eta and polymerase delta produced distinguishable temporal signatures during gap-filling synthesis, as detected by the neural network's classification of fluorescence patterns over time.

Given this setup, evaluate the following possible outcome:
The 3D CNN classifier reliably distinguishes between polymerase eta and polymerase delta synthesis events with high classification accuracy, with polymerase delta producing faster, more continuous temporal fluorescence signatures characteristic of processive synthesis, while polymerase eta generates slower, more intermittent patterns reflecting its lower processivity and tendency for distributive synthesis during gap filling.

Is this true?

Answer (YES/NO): NO